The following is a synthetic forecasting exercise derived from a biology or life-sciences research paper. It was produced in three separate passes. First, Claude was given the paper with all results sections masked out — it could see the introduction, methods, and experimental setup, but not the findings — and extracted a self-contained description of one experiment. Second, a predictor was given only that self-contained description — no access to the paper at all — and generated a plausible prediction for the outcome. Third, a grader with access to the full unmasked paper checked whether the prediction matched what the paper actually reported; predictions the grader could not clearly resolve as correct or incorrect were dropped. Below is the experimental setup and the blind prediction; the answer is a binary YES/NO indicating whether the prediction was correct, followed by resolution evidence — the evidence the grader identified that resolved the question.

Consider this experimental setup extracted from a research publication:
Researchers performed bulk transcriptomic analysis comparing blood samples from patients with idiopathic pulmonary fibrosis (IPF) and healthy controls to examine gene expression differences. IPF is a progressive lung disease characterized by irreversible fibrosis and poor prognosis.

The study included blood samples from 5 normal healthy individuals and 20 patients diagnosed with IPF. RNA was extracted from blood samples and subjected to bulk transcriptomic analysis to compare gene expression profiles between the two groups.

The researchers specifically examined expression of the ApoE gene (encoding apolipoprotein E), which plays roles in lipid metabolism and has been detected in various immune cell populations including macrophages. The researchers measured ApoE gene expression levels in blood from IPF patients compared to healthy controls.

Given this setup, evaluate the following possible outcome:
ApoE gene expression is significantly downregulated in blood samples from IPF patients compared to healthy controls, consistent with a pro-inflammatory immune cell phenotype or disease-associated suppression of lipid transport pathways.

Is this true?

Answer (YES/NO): NO